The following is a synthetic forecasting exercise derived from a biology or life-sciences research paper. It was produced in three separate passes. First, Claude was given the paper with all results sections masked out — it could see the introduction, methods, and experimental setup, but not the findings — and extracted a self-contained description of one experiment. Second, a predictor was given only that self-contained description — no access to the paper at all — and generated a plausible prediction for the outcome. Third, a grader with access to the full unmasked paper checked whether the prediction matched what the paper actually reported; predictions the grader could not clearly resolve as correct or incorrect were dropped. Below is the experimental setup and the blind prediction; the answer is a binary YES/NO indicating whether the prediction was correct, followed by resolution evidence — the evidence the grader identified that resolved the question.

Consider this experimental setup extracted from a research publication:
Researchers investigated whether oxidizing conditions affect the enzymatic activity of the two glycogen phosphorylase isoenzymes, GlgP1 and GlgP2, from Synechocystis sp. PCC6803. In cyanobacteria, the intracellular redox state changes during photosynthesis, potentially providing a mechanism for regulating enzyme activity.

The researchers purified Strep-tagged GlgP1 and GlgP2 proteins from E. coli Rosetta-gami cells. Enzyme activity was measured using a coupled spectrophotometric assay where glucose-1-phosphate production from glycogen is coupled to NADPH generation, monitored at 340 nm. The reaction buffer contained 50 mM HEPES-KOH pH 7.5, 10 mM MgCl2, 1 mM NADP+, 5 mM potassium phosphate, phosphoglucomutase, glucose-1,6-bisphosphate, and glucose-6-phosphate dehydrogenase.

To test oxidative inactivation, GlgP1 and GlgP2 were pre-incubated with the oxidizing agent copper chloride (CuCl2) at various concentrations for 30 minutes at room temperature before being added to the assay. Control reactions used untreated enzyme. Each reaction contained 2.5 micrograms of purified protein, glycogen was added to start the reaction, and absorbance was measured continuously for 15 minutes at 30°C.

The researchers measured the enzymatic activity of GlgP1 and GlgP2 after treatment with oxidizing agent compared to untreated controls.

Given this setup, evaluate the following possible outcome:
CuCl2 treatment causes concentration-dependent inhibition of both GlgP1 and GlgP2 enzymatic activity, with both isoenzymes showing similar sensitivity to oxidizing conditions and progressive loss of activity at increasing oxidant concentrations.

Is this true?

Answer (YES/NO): NO